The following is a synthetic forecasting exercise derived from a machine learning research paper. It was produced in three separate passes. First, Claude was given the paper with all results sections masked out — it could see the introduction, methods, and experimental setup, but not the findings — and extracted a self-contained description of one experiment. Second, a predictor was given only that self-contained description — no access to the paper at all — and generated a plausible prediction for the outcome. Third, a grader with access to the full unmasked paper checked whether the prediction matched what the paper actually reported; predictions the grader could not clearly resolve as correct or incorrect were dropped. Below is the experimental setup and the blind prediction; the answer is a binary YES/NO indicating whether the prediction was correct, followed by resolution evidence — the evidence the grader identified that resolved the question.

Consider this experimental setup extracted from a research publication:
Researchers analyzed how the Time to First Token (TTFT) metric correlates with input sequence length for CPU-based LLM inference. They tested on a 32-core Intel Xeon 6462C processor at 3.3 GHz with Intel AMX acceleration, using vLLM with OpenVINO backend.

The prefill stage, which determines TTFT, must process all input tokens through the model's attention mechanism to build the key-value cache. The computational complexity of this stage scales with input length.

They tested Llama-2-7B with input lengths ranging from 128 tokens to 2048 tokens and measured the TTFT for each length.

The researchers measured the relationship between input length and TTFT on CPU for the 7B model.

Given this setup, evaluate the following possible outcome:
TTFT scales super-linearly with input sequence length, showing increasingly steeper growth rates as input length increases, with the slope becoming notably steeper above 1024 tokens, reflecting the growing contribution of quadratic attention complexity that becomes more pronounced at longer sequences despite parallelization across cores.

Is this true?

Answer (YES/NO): NO